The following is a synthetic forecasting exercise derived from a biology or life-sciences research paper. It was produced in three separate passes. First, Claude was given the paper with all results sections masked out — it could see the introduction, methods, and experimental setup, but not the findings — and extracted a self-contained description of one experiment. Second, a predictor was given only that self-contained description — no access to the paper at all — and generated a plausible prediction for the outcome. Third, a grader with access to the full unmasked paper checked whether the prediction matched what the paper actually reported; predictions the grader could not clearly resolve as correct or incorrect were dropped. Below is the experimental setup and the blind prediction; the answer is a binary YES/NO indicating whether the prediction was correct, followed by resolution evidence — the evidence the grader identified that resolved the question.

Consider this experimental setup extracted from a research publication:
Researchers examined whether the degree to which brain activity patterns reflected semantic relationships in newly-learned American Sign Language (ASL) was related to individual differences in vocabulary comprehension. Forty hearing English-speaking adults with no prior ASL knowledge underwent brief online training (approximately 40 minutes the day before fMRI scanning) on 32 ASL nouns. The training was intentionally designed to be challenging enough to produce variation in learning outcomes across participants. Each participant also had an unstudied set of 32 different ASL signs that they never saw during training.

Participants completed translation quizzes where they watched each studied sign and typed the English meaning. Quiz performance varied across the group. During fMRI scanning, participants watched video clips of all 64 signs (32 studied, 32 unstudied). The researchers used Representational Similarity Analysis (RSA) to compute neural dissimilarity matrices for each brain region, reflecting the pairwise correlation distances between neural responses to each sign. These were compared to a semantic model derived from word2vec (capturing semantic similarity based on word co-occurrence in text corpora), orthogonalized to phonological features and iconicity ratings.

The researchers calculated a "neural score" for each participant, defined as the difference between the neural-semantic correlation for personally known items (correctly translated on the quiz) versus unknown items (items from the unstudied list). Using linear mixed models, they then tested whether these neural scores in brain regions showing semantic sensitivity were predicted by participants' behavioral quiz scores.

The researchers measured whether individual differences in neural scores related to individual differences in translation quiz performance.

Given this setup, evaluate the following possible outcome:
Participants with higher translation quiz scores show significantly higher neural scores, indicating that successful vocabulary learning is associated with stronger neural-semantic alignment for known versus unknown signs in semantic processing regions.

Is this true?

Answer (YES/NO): YES